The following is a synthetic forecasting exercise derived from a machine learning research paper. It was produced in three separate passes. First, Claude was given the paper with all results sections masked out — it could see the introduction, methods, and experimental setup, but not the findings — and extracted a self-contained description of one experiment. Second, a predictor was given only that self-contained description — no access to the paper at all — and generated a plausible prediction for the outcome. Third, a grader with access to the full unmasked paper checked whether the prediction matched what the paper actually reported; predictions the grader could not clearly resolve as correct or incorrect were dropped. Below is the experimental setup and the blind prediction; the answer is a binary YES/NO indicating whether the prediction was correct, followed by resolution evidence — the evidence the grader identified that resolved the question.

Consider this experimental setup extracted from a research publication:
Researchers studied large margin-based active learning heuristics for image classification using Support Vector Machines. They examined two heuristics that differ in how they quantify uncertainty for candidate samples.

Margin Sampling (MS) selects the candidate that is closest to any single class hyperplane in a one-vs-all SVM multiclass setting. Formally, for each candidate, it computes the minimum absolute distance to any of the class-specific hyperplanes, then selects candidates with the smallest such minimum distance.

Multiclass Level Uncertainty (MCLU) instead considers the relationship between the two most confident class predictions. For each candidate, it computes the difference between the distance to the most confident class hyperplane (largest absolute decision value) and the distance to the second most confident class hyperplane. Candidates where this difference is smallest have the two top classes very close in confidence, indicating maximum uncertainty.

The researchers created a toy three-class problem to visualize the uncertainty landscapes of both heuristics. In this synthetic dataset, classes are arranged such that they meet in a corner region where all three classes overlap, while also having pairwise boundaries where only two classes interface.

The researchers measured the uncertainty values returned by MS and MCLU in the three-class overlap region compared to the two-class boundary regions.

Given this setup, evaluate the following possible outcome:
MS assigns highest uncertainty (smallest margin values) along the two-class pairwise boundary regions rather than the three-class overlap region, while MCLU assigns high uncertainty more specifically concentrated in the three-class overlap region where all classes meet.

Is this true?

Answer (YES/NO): YES